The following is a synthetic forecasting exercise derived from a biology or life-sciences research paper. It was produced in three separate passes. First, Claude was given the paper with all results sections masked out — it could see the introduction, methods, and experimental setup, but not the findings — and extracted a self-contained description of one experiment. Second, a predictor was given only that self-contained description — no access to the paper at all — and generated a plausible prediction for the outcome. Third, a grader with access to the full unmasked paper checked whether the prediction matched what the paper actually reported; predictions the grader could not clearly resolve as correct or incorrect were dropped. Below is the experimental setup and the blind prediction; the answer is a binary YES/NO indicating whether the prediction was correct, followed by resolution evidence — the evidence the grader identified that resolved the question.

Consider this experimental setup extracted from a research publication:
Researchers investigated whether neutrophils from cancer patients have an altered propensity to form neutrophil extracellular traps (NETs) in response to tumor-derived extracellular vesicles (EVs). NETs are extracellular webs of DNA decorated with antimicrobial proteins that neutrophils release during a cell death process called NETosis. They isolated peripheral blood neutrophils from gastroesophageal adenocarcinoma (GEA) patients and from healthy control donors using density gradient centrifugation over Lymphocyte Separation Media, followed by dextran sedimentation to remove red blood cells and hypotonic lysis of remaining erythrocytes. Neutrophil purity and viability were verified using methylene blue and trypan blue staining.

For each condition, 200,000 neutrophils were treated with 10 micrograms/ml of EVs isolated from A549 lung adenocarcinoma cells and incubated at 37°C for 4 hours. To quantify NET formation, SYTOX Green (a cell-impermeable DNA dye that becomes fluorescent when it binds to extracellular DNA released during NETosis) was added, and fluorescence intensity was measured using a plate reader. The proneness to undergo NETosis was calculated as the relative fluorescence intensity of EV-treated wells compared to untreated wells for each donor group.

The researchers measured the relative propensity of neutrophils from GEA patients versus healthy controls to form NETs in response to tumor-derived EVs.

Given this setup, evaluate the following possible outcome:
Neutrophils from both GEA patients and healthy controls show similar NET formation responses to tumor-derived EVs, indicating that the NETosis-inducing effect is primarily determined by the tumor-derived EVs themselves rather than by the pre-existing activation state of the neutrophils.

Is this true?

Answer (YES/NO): NO